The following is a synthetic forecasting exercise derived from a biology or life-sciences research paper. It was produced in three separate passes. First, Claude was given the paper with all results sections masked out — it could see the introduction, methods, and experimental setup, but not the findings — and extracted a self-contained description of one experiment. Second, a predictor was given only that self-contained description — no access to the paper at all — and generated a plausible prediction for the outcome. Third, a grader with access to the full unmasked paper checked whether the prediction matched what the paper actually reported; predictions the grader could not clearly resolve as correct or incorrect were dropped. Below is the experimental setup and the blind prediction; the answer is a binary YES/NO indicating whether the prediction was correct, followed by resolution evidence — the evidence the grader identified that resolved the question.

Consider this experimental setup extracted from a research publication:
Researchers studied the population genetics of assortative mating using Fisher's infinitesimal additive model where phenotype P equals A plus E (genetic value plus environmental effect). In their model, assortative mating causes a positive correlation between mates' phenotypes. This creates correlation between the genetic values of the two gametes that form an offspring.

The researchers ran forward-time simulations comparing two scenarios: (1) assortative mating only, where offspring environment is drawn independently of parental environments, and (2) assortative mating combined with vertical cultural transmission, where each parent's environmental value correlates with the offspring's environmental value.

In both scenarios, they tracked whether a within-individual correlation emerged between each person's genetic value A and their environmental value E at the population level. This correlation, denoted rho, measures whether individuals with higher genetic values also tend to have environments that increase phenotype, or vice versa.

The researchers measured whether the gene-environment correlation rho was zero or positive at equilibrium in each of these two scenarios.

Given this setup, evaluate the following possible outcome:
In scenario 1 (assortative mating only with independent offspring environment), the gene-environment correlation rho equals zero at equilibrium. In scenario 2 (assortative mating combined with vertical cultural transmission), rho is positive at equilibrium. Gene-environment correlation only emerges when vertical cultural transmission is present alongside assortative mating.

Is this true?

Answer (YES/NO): YES